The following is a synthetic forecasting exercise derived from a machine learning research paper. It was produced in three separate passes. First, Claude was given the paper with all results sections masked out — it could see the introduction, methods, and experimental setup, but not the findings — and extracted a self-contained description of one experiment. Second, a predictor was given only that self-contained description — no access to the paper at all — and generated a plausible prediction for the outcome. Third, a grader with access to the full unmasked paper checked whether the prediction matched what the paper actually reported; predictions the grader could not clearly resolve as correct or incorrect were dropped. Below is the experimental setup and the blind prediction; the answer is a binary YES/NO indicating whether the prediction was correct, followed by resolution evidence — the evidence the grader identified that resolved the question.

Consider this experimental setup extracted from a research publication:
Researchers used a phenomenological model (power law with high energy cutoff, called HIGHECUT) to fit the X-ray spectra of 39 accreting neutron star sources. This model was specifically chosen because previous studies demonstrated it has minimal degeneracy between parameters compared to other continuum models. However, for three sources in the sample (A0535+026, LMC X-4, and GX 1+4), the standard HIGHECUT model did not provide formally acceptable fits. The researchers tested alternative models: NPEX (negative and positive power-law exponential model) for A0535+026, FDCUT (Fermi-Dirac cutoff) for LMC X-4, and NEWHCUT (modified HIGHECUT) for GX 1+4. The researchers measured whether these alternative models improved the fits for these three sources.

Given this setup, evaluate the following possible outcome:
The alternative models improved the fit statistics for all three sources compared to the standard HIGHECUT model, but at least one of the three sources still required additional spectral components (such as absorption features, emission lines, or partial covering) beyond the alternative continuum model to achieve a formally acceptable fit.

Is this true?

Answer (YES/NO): NO